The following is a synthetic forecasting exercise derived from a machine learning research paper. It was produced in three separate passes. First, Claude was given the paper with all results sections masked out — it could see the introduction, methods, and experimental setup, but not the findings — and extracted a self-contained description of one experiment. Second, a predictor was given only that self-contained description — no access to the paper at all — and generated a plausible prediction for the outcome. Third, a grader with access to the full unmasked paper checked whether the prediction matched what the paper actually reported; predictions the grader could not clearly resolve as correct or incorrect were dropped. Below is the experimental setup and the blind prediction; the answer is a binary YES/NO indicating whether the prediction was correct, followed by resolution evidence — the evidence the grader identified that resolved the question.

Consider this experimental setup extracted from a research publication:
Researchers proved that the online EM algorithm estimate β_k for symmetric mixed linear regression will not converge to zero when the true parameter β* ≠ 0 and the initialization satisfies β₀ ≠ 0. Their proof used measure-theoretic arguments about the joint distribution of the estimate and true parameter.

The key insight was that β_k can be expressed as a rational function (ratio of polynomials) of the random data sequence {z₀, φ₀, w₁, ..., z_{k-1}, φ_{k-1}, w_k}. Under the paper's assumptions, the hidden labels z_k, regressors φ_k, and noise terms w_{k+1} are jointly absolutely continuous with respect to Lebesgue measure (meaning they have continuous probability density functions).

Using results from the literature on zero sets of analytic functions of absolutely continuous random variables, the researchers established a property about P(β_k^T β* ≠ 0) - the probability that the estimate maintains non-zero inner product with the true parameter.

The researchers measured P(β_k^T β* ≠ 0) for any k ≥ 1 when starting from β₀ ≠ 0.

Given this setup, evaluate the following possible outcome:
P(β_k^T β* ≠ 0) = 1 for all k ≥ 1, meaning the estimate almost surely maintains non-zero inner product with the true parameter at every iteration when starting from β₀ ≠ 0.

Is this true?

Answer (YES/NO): YES